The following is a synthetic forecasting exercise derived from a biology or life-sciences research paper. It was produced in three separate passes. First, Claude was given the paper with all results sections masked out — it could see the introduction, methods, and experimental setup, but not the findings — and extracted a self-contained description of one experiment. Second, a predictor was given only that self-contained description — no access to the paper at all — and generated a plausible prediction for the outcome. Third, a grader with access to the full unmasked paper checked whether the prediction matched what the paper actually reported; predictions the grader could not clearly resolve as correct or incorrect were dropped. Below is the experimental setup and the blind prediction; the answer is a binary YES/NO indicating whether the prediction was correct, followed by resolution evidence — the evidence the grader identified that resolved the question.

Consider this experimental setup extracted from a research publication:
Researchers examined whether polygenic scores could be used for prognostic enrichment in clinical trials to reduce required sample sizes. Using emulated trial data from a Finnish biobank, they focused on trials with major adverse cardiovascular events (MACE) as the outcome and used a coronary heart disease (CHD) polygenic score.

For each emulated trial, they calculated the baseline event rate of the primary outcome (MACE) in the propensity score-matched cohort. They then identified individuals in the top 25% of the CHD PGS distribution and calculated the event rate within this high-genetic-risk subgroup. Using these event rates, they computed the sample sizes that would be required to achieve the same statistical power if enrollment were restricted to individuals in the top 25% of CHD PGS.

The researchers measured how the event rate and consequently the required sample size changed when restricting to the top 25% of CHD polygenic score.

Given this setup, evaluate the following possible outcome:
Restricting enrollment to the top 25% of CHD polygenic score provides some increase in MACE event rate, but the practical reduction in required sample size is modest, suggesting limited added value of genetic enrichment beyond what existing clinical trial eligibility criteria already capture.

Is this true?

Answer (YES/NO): NO